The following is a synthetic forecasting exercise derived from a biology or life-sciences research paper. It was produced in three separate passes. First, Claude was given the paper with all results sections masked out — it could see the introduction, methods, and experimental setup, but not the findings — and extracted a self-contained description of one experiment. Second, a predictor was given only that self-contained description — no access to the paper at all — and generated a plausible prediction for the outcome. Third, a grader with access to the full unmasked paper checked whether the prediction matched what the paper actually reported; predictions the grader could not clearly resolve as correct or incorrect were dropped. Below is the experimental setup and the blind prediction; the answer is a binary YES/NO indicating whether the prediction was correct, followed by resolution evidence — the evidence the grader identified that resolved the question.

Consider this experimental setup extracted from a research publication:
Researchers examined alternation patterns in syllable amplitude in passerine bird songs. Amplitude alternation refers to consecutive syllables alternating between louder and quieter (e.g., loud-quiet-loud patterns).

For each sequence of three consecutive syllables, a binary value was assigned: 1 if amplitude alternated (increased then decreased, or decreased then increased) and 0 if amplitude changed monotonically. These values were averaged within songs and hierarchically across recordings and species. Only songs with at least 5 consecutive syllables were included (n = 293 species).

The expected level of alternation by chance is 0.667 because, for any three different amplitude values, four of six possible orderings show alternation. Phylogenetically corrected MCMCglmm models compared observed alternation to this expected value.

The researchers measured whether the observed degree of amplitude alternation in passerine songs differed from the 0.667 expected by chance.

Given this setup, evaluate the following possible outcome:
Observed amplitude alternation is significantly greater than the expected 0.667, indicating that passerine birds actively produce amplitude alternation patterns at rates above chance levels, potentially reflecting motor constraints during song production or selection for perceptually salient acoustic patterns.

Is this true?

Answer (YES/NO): NO